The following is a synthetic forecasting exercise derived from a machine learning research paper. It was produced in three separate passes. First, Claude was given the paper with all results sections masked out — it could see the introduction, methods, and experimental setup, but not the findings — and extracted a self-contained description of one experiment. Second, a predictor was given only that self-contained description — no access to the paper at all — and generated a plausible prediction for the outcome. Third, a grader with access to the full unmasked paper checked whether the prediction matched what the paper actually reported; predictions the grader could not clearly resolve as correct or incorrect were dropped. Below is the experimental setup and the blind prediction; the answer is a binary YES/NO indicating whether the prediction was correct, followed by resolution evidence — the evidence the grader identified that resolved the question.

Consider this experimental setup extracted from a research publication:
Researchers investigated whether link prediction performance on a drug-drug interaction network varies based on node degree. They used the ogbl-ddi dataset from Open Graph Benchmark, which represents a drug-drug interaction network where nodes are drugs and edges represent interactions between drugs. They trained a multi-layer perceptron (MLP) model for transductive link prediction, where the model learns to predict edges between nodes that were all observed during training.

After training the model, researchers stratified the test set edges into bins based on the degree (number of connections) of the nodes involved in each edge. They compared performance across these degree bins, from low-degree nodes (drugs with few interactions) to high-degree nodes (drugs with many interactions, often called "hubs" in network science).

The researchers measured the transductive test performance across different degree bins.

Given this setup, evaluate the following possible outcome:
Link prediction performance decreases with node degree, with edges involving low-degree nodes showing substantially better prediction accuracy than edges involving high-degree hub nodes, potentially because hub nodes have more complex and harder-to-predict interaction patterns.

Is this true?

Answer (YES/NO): NO